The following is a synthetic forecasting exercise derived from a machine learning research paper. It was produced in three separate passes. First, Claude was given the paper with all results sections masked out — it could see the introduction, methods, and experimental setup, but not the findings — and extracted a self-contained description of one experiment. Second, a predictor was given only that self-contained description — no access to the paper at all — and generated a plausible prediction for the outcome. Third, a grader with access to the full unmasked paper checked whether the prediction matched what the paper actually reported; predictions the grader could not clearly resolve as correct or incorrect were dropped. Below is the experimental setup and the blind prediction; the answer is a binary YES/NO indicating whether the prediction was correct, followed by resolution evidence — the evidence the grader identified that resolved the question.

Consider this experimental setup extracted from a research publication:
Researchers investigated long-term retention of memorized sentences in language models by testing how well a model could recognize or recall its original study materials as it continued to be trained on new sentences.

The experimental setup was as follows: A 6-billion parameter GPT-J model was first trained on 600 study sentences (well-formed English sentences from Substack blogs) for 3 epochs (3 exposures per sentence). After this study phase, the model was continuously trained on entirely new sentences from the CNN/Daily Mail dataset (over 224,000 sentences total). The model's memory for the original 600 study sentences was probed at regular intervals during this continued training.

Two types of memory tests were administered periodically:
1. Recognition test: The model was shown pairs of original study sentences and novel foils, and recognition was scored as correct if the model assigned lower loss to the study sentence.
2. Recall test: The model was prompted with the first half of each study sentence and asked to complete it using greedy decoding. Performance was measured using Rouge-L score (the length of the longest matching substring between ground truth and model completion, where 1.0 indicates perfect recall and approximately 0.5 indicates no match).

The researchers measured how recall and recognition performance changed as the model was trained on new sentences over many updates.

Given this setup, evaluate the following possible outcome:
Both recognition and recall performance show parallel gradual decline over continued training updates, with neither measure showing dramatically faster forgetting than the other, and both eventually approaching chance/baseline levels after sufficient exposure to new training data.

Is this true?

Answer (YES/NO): NO